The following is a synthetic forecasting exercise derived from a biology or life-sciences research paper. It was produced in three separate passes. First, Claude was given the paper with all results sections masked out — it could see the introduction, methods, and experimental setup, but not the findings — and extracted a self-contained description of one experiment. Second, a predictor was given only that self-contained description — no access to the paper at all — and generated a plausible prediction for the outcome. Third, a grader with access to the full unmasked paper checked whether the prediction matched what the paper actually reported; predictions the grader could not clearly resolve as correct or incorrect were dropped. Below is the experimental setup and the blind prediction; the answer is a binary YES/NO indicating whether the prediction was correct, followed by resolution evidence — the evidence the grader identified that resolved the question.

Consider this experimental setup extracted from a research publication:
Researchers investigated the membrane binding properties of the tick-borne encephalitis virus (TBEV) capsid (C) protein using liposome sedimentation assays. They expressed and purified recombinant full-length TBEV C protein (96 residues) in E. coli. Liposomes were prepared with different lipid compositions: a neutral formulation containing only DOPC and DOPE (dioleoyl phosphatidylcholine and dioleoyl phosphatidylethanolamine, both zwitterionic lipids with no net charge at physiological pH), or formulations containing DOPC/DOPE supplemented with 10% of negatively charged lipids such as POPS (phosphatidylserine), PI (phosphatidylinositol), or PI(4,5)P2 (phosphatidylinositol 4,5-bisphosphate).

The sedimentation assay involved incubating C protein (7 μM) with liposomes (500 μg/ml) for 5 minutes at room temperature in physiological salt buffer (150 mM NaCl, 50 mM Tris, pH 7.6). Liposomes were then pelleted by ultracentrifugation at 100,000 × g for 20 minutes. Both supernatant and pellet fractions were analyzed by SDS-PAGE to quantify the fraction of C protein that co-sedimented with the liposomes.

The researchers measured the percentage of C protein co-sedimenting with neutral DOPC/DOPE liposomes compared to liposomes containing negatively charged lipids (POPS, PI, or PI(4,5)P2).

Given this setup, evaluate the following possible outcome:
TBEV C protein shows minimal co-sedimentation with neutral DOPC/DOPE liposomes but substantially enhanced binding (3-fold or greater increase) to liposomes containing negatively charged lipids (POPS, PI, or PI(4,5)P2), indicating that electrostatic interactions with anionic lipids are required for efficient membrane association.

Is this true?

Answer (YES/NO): NO